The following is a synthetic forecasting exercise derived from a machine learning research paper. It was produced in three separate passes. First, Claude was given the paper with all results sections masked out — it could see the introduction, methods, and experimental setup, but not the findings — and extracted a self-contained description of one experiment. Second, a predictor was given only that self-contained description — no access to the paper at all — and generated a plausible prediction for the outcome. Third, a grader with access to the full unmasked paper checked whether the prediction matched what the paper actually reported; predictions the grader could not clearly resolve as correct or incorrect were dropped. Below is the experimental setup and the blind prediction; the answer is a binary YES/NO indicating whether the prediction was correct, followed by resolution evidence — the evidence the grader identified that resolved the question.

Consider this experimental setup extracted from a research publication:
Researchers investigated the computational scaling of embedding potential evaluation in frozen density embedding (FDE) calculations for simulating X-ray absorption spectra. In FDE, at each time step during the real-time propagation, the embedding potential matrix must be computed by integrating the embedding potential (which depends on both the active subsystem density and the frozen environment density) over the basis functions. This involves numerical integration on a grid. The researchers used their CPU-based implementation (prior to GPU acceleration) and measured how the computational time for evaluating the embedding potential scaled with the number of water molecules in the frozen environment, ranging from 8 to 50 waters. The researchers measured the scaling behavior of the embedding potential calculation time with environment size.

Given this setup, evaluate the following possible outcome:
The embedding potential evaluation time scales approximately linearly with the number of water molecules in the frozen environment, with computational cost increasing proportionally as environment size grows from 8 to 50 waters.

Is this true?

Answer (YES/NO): YES